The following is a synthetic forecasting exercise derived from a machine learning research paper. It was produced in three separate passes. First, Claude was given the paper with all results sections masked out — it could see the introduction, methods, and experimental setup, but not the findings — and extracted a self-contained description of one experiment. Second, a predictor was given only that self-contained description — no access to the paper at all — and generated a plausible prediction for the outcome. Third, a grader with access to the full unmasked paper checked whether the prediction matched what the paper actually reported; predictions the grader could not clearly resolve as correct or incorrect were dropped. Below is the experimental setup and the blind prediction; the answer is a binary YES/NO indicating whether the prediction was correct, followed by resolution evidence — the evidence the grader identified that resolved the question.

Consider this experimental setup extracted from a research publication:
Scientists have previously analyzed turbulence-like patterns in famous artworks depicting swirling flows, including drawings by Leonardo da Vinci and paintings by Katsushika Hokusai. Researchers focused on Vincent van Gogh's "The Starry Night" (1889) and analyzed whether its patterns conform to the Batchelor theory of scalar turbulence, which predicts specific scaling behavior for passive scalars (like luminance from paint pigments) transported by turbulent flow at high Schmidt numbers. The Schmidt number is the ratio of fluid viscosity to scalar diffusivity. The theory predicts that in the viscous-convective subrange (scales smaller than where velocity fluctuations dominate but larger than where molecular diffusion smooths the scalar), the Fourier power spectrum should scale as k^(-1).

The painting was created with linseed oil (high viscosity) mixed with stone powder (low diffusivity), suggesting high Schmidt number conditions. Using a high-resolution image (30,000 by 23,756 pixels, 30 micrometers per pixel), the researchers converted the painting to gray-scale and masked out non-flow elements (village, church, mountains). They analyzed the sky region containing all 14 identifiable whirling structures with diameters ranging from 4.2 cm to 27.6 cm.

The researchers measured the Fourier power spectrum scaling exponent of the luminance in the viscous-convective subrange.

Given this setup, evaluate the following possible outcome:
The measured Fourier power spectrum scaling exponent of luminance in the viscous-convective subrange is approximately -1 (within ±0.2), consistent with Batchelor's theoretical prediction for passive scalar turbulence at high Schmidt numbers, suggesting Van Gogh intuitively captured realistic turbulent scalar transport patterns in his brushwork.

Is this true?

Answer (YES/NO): YES